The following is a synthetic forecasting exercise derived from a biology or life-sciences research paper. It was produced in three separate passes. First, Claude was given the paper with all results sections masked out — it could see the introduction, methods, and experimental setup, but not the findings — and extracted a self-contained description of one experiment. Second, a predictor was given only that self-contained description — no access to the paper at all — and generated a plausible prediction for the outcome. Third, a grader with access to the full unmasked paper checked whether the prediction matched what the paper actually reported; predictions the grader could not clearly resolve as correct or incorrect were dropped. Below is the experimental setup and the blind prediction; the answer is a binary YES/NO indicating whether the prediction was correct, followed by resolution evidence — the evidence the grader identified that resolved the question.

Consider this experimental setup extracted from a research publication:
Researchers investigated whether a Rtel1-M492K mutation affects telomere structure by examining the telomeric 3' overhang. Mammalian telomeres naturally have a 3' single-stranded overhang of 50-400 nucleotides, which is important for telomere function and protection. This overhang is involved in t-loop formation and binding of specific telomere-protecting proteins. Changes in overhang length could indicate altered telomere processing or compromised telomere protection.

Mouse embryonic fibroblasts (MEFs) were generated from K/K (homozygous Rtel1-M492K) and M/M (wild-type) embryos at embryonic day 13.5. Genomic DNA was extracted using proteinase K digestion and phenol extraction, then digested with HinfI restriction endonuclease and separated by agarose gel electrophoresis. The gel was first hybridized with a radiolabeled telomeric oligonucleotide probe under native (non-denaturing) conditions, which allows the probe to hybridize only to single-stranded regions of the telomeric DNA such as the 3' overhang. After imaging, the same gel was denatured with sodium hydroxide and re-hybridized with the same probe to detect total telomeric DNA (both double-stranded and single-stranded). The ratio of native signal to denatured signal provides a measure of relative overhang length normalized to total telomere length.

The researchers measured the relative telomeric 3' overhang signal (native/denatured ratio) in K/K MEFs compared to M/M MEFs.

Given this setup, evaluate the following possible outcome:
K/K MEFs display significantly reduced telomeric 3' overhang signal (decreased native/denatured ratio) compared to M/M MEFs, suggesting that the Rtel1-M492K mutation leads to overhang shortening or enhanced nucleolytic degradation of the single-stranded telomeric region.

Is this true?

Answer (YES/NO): NO